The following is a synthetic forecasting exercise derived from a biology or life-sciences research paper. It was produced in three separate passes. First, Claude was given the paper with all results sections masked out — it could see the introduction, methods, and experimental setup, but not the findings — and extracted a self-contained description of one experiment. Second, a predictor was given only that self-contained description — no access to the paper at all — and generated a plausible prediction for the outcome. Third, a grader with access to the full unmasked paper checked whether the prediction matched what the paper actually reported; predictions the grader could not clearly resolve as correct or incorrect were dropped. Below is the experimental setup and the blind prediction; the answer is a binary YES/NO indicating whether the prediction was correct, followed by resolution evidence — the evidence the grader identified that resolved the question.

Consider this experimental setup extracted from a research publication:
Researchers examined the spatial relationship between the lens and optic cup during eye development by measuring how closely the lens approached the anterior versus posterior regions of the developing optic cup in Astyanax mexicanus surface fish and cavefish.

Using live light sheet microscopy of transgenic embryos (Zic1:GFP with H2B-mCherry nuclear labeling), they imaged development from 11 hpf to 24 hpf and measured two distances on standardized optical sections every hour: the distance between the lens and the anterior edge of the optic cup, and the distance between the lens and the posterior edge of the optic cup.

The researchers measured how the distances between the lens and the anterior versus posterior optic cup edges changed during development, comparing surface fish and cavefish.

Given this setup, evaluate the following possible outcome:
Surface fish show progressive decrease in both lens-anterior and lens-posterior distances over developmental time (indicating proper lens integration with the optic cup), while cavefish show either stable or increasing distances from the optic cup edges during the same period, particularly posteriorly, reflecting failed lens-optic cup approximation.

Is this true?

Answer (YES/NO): YES